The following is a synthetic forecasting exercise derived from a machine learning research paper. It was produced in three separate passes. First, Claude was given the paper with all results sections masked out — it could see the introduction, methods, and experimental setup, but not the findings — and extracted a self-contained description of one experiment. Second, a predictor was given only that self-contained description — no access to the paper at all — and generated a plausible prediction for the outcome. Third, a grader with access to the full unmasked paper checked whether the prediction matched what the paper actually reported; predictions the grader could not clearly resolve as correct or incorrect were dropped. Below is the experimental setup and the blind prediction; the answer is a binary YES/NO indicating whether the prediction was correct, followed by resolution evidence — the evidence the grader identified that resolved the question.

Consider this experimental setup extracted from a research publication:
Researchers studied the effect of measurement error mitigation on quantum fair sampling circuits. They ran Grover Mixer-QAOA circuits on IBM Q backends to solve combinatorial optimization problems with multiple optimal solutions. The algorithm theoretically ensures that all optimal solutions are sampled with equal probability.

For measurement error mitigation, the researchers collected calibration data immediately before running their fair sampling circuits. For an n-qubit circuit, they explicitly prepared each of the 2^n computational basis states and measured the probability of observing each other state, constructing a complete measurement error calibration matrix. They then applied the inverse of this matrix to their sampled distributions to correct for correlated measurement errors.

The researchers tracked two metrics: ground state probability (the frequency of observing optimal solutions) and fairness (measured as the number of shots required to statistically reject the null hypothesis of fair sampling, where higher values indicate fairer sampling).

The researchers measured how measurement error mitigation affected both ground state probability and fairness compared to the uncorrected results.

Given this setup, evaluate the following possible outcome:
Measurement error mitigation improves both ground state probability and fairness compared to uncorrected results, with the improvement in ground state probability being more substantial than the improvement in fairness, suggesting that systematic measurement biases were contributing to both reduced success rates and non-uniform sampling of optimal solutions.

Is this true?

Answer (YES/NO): NO